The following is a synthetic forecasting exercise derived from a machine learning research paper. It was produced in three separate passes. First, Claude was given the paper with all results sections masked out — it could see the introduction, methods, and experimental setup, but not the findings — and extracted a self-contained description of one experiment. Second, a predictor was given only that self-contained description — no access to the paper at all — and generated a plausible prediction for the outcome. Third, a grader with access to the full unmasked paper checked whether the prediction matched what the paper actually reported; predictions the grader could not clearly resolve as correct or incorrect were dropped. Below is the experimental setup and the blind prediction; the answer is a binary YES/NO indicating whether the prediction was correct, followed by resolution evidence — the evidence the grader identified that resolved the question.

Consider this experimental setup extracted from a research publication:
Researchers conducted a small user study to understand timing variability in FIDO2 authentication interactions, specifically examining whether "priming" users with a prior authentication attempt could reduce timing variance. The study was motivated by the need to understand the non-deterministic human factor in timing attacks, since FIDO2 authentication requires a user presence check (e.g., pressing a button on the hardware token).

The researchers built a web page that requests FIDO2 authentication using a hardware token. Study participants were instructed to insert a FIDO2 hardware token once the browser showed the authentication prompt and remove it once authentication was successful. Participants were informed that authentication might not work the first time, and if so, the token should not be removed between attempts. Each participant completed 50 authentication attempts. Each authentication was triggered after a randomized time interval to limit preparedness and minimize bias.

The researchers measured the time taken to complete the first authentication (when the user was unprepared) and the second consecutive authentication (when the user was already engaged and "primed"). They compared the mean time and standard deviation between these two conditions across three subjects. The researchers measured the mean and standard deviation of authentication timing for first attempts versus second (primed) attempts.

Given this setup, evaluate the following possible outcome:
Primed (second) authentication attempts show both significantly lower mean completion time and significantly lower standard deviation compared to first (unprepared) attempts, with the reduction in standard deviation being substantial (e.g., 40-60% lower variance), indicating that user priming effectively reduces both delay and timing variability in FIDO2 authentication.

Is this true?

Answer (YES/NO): YES